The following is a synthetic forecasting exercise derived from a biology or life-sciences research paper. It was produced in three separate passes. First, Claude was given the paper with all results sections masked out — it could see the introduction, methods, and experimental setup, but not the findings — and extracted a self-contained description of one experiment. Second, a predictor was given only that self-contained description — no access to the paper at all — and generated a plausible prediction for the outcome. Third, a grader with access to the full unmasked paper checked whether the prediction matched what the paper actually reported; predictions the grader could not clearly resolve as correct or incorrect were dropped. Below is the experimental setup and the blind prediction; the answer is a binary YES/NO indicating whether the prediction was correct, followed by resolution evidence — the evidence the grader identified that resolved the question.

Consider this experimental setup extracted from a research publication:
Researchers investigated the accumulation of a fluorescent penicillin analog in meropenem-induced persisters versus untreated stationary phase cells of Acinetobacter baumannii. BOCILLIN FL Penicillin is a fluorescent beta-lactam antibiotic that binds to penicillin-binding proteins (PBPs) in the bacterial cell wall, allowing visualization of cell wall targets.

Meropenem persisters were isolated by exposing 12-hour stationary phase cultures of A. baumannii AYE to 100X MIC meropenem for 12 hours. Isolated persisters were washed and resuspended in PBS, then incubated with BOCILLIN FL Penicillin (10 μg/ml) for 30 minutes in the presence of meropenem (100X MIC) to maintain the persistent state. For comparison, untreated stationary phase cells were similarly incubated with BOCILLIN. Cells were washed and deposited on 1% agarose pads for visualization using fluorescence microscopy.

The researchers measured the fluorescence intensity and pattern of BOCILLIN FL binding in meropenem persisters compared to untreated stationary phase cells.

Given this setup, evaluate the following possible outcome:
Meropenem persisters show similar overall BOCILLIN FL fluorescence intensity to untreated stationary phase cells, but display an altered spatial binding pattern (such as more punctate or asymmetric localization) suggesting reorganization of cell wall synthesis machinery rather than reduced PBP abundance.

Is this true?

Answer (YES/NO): NO